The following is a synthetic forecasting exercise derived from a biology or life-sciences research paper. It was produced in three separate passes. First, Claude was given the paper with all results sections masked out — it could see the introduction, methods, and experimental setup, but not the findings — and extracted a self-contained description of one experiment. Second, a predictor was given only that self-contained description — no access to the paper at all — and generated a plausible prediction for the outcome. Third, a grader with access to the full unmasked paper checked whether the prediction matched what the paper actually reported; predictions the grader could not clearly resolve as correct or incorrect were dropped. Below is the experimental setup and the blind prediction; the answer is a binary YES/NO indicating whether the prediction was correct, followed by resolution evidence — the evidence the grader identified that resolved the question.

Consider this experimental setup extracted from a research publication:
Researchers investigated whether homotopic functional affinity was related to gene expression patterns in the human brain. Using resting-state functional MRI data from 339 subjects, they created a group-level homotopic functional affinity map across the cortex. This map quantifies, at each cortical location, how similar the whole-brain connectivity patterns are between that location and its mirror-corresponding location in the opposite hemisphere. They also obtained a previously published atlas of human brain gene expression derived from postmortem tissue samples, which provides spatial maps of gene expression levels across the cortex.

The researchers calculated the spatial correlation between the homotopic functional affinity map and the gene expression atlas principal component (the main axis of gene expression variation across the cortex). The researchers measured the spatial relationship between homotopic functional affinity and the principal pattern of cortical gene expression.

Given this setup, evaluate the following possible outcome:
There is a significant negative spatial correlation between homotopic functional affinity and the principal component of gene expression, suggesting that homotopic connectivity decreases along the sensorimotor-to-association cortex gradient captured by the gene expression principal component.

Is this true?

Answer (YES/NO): NO